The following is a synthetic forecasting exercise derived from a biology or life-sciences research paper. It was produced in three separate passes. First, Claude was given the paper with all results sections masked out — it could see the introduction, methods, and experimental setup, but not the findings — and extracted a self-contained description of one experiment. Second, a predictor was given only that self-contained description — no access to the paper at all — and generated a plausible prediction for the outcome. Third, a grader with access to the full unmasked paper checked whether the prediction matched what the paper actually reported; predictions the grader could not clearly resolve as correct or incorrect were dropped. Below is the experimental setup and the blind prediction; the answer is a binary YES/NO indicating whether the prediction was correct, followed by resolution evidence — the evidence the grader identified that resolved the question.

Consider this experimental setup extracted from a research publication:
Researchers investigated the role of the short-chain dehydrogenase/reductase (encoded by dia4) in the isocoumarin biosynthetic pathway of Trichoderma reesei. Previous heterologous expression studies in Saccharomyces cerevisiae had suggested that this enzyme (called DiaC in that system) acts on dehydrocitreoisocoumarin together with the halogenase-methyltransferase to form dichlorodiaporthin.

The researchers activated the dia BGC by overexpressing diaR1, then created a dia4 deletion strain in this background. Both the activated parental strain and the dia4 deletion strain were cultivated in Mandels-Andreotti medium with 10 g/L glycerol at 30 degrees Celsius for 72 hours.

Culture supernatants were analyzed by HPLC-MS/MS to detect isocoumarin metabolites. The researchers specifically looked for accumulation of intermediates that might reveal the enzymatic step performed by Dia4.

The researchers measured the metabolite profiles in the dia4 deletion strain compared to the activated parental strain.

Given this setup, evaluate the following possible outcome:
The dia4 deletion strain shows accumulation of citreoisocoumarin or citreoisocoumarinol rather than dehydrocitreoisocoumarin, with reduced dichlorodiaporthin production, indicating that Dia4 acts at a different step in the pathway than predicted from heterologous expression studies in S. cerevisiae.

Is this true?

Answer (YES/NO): NO